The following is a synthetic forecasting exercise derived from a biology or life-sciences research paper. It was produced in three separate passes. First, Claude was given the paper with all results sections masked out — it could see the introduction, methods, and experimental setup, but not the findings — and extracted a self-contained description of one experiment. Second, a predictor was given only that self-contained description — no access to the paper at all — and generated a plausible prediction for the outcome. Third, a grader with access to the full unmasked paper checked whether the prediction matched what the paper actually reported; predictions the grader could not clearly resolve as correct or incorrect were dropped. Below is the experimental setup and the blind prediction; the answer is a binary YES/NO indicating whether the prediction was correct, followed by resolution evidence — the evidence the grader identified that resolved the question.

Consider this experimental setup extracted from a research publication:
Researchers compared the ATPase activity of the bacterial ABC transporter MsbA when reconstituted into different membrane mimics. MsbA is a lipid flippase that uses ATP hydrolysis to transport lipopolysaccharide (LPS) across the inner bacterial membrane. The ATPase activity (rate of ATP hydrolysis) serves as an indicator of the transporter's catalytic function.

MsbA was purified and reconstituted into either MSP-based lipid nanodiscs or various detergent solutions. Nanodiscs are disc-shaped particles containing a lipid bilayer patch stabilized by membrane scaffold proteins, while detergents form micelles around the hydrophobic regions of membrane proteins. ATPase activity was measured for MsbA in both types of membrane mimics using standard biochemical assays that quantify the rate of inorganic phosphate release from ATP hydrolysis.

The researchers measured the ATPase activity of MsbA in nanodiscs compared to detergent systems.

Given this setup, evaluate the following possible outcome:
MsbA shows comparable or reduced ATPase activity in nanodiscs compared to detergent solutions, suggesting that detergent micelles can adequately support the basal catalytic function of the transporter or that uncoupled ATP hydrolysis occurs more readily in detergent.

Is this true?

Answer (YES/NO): NO